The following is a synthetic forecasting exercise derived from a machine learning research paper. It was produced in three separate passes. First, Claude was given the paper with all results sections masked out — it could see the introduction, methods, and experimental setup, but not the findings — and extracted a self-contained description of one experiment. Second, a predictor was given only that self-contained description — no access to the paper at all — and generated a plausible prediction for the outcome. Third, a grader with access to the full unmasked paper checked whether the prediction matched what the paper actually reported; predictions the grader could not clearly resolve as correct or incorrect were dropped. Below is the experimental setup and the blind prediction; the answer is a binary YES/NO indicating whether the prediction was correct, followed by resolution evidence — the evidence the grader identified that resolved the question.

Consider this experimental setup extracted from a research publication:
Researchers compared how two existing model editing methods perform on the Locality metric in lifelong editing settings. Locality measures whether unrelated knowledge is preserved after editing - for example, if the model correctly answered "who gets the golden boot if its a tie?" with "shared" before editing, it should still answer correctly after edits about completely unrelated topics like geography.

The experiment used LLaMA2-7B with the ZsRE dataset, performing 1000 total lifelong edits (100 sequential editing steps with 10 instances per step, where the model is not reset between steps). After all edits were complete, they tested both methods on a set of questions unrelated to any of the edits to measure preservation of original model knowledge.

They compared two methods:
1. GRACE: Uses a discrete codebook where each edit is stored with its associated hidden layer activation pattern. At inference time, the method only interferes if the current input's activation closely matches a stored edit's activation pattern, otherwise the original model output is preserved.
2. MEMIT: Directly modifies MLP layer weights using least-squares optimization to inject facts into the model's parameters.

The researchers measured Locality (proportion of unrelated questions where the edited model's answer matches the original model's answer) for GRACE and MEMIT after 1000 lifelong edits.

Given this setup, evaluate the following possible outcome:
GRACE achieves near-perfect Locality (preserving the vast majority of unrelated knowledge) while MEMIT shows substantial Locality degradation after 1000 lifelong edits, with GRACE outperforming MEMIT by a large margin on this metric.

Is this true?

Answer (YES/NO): YES